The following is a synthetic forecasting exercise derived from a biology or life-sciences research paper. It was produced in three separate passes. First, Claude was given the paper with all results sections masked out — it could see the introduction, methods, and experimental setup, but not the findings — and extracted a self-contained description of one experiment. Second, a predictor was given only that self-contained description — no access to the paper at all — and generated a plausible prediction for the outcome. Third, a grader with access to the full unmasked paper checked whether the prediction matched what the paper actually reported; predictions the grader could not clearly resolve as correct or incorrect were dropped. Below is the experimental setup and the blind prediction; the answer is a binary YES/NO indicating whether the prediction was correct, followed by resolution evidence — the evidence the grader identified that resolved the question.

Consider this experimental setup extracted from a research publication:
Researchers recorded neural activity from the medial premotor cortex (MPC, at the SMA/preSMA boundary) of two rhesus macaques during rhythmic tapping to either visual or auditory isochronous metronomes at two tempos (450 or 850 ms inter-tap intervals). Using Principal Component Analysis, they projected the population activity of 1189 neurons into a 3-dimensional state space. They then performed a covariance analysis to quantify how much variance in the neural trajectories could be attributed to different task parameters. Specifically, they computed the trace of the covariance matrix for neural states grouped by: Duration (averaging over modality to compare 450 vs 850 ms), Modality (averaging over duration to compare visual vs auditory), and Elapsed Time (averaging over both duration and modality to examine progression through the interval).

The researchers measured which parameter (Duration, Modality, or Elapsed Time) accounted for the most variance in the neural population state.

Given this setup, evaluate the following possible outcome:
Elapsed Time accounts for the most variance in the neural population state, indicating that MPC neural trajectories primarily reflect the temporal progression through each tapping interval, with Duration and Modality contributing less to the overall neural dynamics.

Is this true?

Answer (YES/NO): NO